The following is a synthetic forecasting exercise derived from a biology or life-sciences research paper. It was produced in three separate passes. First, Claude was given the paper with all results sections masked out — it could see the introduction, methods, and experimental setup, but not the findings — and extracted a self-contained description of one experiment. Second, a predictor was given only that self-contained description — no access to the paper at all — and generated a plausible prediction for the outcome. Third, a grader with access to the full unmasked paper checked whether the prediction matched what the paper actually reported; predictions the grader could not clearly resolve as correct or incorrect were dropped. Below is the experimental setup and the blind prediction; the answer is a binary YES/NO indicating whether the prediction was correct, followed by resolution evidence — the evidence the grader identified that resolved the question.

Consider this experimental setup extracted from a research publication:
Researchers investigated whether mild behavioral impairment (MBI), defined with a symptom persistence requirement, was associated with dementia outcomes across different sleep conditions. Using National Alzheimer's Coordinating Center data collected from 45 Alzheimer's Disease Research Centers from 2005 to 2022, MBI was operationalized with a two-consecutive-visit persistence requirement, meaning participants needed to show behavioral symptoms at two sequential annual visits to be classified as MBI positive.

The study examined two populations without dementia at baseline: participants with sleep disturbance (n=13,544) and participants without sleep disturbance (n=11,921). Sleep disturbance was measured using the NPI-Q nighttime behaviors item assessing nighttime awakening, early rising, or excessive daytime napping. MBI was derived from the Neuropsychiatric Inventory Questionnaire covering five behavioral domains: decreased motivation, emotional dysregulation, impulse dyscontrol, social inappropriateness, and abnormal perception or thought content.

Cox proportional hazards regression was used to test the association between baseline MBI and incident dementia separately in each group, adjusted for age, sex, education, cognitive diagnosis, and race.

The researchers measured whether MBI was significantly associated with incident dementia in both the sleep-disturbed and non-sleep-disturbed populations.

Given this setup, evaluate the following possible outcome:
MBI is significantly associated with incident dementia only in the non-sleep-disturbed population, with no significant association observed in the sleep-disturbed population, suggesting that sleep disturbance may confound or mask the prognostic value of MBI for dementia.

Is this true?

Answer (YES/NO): NO